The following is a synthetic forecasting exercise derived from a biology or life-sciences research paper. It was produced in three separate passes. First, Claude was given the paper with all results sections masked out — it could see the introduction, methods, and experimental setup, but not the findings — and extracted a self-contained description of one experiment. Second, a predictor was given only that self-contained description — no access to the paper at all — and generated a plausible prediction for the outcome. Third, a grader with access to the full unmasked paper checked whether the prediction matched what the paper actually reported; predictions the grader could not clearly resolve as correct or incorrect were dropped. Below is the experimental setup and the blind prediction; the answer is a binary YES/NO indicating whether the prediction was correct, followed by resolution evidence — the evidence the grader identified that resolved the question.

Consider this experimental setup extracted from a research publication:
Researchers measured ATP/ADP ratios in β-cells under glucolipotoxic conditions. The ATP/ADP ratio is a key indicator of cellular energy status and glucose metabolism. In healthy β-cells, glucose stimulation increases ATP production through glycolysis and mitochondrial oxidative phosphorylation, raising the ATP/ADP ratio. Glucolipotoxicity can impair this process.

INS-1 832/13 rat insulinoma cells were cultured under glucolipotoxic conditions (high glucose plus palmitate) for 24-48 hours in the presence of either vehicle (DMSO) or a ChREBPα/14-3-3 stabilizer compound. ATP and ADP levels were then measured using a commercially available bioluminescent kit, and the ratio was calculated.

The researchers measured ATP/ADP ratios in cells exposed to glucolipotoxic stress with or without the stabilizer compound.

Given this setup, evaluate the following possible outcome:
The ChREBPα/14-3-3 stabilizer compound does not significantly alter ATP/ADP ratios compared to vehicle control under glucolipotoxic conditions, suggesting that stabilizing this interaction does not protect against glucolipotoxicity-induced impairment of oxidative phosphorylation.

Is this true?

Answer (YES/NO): NO